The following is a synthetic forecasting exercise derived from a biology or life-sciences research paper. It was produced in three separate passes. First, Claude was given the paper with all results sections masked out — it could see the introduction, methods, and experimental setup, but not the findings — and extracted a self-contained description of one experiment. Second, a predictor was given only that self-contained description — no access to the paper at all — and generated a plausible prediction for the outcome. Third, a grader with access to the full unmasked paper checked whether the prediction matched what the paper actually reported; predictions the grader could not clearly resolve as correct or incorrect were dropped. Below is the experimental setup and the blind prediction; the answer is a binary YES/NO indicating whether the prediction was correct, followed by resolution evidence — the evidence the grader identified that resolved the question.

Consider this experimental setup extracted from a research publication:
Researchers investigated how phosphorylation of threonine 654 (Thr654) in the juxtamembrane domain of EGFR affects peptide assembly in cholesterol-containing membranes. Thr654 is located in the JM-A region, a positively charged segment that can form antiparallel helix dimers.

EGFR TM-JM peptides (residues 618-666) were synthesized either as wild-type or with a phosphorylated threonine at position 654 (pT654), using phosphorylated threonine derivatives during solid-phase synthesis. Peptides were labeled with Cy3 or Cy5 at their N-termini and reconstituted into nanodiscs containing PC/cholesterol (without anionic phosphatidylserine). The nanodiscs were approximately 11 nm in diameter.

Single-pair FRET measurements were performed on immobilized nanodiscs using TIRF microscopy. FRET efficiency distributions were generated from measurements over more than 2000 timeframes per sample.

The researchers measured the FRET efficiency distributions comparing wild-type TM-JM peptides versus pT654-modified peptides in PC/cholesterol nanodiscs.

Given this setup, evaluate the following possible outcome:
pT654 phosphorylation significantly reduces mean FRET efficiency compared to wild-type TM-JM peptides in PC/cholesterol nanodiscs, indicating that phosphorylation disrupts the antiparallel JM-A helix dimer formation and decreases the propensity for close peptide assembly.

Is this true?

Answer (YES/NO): NO